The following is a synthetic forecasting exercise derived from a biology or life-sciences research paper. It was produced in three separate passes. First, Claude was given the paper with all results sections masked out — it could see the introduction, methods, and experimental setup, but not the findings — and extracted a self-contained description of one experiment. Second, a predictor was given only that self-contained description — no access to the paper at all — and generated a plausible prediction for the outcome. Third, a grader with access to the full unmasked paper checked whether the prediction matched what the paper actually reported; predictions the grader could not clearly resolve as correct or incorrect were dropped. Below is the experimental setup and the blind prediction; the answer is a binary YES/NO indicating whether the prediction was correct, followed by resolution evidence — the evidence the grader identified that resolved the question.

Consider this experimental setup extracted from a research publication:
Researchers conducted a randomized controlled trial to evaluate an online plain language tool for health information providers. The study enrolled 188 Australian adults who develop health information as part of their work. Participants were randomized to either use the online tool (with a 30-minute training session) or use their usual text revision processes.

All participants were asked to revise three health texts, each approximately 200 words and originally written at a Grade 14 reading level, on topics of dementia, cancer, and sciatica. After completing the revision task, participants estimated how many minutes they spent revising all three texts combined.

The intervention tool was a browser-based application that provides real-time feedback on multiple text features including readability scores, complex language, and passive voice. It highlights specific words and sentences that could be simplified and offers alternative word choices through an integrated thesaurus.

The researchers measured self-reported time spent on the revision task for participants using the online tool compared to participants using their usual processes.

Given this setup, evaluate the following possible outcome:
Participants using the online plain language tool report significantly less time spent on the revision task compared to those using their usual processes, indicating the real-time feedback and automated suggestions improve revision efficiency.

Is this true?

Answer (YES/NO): NO